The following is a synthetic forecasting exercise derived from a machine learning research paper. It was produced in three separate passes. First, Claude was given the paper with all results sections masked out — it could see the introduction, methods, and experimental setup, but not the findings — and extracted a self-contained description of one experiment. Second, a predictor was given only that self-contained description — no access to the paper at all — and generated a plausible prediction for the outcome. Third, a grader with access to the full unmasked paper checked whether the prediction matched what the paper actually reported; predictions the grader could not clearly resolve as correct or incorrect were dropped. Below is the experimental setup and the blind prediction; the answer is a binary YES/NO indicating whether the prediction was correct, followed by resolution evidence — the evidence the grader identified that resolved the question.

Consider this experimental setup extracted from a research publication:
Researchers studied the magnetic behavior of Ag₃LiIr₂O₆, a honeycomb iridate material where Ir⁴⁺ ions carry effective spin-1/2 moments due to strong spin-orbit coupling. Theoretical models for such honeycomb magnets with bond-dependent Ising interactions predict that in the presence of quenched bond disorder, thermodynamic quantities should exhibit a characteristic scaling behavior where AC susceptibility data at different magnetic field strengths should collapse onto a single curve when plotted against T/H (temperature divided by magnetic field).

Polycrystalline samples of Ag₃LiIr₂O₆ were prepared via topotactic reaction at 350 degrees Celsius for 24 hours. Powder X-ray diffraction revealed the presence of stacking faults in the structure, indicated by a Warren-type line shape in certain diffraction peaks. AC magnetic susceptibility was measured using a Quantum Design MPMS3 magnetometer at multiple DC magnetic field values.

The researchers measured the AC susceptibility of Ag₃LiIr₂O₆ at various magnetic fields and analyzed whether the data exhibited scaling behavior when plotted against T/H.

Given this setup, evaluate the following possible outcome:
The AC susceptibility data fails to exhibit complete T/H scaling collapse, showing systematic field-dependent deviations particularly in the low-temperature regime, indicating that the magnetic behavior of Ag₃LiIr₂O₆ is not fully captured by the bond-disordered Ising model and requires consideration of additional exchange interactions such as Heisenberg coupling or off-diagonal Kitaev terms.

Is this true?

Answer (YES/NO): NO